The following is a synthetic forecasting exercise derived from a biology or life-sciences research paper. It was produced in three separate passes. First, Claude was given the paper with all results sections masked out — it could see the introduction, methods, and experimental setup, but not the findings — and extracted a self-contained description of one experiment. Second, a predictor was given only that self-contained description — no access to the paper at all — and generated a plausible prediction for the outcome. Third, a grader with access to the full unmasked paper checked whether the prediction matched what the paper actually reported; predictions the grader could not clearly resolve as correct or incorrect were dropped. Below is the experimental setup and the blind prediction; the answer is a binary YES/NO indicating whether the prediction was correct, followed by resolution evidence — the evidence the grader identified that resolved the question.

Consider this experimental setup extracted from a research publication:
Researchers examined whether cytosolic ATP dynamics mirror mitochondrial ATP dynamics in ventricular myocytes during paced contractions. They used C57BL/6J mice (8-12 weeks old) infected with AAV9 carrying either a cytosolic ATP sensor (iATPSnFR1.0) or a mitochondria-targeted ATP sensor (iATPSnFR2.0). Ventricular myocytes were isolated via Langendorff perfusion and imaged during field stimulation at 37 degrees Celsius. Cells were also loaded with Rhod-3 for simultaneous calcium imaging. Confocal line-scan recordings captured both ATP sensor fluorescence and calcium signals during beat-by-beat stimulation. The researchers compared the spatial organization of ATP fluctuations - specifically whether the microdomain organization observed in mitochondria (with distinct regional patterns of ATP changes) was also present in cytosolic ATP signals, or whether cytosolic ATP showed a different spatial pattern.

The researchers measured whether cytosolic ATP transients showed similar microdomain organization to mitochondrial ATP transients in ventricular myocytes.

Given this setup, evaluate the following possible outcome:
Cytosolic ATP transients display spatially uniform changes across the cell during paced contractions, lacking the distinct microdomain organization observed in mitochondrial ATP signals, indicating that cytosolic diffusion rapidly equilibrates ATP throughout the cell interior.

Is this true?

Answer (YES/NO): NO